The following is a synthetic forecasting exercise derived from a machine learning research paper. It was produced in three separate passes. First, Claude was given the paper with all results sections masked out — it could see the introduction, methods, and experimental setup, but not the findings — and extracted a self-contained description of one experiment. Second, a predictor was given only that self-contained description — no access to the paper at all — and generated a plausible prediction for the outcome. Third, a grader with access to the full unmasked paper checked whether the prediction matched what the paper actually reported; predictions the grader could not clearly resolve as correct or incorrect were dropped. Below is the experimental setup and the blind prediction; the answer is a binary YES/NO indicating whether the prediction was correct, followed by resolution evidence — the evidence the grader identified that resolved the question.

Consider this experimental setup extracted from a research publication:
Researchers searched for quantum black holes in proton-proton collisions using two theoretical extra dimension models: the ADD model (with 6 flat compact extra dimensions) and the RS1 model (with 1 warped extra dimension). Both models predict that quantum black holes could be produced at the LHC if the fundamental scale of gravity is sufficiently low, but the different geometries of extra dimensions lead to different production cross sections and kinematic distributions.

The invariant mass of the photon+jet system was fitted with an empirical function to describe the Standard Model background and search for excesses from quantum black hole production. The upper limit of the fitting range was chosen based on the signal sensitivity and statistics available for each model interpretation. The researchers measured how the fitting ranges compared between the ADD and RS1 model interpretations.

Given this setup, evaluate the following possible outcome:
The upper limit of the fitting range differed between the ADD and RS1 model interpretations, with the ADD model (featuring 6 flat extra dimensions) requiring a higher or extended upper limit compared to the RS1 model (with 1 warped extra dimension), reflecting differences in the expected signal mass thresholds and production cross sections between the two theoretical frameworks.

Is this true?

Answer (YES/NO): YES